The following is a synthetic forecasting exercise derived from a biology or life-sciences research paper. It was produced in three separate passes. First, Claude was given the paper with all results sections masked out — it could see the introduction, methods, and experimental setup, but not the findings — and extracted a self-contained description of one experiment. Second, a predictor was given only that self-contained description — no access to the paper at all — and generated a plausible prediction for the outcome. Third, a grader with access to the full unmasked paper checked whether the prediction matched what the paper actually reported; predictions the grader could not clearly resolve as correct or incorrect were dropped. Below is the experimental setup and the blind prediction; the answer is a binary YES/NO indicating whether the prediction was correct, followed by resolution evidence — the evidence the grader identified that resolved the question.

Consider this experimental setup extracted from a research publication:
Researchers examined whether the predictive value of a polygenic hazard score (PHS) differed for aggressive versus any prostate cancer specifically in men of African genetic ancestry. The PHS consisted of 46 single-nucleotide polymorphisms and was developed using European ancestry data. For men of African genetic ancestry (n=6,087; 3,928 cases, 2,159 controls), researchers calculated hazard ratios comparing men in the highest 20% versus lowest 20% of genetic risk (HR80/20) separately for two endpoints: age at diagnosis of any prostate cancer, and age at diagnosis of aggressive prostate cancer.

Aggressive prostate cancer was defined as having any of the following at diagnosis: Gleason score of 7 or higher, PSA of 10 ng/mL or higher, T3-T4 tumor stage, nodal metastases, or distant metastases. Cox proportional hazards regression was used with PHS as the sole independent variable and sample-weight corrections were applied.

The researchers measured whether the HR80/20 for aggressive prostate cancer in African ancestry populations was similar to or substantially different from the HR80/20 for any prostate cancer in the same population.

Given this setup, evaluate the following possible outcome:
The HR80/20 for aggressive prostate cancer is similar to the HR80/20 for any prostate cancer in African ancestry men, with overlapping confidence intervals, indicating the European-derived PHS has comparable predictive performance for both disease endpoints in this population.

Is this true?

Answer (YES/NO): YES